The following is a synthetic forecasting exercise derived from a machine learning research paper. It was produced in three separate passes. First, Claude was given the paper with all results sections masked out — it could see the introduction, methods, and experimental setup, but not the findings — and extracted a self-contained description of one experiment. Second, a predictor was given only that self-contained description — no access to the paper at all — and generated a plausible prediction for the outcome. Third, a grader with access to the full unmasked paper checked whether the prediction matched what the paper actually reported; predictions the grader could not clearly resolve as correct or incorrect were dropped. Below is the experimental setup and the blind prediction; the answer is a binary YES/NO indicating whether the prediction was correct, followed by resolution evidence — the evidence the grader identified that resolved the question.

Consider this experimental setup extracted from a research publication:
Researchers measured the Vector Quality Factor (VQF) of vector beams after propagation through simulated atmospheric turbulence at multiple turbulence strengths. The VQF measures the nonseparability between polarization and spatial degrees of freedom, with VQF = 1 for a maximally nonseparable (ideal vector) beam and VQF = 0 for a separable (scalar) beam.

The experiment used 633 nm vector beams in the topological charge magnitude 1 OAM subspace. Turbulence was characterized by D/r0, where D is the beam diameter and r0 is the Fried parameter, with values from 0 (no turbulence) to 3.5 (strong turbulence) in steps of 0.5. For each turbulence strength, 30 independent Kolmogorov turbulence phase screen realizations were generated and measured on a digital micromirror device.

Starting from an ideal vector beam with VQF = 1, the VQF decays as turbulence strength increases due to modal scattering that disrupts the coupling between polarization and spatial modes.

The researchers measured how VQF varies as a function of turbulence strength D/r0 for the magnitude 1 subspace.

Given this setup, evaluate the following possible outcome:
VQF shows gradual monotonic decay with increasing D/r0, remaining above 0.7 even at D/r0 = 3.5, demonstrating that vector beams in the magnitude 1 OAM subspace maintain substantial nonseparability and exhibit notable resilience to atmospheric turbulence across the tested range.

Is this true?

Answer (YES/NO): NO